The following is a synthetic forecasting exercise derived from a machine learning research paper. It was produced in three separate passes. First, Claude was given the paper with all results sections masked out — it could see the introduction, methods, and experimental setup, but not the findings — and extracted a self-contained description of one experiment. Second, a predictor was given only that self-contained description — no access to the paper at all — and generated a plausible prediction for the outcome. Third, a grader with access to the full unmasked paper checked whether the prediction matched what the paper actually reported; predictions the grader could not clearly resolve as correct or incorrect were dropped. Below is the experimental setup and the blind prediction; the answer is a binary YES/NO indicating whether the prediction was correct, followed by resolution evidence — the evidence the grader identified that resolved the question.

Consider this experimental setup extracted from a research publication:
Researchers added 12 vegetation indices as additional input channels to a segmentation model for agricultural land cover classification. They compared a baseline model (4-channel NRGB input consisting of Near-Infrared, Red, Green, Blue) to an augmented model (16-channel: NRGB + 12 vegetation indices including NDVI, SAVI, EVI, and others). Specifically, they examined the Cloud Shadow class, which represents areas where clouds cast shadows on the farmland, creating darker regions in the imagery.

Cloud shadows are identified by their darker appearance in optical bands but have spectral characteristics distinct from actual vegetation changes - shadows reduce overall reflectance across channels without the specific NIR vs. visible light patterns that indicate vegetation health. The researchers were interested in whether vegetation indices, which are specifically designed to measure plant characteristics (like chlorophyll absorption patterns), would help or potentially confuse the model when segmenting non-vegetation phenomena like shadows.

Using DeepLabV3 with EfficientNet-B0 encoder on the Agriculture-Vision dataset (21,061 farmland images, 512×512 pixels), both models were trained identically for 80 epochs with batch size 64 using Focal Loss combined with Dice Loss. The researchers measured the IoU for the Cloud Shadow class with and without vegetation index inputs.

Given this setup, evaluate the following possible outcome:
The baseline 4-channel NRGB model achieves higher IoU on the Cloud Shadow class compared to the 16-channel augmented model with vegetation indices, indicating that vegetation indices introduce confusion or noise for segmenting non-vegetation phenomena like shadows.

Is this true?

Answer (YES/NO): NO